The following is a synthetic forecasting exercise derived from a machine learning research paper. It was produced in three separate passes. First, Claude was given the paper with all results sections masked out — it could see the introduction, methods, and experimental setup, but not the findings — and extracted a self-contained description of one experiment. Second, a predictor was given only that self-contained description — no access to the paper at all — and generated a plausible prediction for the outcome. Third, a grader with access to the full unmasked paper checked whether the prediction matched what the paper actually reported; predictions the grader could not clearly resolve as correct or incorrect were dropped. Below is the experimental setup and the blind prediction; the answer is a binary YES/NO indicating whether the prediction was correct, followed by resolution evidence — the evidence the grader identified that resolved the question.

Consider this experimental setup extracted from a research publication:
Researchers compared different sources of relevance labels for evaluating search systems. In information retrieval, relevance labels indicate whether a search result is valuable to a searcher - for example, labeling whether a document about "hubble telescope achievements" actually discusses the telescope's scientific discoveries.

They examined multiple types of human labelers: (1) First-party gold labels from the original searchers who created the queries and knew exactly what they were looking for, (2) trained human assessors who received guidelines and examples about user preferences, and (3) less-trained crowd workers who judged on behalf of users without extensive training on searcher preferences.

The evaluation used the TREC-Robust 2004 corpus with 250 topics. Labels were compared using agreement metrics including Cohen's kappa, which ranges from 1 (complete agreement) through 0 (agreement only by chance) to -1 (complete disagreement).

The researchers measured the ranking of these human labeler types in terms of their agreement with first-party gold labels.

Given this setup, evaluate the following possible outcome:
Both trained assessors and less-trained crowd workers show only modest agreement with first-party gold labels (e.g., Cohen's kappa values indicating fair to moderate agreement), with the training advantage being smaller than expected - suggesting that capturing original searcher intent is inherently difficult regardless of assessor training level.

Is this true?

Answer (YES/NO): NO